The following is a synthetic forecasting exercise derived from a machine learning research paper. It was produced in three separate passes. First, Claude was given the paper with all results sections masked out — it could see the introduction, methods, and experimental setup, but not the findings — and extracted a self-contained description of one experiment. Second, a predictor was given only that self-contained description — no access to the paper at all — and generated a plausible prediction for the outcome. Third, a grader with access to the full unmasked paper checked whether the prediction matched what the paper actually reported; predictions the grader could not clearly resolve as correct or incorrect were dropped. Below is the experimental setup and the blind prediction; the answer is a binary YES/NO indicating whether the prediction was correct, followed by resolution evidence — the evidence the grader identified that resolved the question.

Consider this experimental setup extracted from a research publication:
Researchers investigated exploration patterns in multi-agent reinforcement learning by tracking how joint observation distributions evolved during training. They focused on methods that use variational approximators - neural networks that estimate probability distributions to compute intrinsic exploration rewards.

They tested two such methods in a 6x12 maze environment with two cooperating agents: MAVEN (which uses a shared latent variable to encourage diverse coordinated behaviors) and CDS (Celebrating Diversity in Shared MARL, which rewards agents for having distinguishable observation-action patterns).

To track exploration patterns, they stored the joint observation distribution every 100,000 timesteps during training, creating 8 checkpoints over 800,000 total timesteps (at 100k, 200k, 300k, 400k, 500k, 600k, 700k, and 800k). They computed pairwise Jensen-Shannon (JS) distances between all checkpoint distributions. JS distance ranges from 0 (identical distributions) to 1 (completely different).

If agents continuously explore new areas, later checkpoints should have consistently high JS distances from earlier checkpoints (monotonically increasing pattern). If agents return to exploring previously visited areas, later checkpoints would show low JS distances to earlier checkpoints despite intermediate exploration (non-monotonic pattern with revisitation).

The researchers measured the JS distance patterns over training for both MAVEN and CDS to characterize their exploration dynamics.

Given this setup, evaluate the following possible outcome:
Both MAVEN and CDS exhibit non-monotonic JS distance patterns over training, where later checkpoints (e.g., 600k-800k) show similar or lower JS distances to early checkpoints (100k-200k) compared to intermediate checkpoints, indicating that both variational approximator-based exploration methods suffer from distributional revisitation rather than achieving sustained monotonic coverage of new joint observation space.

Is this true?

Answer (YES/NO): YES